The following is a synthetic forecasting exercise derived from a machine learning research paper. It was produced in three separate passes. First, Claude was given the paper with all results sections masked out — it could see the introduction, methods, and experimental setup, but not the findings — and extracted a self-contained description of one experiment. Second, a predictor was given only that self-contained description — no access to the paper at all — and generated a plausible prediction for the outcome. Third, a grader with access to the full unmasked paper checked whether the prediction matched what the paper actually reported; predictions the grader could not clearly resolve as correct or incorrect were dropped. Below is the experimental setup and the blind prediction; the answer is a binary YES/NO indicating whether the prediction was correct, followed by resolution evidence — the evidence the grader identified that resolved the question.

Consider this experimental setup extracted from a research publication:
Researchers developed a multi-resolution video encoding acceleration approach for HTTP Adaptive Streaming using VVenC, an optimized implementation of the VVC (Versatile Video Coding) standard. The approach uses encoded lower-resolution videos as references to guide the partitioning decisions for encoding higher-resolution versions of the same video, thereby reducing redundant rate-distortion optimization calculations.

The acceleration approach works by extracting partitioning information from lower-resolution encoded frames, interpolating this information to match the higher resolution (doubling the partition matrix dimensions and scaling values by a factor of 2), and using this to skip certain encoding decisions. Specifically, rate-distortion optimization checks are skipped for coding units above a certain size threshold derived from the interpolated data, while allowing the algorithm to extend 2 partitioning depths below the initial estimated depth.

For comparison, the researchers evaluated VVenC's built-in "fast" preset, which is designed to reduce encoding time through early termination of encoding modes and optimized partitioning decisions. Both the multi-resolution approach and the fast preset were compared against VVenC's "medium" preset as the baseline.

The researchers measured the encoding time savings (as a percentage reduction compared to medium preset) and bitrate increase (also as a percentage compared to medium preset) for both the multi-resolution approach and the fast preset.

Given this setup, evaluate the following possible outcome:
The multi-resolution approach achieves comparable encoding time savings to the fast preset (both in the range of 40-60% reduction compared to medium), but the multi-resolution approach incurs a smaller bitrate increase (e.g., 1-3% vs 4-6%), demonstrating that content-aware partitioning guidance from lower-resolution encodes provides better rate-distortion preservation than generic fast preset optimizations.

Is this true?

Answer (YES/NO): NO